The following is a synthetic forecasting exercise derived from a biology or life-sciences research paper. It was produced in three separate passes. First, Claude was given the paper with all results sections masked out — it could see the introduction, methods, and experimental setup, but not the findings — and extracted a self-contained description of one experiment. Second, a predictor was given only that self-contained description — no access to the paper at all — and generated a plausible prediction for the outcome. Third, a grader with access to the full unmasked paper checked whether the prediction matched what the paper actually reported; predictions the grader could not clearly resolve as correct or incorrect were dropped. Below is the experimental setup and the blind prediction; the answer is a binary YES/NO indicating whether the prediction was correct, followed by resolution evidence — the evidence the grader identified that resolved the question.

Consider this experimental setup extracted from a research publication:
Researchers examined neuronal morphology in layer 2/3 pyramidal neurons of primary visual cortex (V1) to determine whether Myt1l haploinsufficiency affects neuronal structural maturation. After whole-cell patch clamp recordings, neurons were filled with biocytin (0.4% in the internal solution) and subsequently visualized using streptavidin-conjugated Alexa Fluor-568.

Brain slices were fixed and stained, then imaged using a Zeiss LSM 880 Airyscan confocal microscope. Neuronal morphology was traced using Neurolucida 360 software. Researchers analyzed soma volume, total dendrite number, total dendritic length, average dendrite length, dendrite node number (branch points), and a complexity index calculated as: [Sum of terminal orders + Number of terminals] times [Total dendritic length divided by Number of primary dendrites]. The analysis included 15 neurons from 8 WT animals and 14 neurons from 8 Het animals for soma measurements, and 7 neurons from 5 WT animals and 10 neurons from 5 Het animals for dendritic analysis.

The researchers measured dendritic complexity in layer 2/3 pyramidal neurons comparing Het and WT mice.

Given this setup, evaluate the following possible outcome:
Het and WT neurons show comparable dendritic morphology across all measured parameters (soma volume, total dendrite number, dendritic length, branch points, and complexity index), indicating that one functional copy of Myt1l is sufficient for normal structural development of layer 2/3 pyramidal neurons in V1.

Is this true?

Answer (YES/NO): YES